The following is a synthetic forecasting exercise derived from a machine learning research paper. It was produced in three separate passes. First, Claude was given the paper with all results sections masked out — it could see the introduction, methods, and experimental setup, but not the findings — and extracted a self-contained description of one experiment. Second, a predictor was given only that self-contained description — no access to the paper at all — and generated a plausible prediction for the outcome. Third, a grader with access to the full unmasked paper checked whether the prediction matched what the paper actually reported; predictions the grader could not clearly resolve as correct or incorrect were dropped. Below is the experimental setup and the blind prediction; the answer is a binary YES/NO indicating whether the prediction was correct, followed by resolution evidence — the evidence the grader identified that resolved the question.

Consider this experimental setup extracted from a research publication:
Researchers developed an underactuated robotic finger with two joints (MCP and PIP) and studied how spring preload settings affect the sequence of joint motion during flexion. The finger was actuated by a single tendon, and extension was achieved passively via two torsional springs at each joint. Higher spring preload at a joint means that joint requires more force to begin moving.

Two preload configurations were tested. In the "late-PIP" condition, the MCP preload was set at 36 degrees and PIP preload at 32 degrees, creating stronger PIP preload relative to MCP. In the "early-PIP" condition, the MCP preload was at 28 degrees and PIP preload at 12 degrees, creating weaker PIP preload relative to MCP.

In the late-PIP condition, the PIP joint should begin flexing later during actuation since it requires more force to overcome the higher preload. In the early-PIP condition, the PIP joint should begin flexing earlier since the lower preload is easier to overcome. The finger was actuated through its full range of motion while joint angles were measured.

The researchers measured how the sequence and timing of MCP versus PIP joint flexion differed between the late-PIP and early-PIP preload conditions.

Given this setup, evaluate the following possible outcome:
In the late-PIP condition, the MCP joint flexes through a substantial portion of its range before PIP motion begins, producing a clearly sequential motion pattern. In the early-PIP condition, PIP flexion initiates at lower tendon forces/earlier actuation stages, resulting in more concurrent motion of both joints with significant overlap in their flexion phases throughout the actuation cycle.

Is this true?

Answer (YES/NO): YES